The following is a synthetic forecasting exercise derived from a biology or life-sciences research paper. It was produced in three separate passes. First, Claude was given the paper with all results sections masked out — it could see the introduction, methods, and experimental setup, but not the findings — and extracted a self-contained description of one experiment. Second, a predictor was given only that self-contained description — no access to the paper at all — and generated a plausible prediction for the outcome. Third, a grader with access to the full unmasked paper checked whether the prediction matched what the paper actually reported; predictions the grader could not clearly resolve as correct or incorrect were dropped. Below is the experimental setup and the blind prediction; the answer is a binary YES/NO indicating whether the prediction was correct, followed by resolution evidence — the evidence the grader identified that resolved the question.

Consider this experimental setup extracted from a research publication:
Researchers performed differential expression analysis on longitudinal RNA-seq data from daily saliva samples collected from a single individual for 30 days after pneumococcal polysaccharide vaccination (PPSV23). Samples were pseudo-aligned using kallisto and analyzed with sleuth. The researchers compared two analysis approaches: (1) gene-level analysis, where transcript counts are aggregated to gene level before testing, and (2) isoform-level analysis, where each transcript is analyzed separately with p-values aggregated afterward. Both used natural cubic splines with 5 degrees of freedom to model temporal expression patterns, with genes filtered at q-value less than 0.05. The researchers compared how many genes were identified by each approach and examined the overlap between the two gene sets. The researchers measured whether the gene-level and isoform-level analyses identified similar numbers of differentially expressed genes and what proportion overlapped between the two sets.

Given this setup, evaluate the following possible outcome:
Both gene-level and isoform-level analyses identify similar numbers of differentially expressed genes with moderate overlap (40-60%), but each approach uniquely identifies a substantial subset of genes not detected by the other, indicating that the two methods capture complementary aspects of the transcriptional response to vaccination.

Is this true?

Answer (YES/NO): NO